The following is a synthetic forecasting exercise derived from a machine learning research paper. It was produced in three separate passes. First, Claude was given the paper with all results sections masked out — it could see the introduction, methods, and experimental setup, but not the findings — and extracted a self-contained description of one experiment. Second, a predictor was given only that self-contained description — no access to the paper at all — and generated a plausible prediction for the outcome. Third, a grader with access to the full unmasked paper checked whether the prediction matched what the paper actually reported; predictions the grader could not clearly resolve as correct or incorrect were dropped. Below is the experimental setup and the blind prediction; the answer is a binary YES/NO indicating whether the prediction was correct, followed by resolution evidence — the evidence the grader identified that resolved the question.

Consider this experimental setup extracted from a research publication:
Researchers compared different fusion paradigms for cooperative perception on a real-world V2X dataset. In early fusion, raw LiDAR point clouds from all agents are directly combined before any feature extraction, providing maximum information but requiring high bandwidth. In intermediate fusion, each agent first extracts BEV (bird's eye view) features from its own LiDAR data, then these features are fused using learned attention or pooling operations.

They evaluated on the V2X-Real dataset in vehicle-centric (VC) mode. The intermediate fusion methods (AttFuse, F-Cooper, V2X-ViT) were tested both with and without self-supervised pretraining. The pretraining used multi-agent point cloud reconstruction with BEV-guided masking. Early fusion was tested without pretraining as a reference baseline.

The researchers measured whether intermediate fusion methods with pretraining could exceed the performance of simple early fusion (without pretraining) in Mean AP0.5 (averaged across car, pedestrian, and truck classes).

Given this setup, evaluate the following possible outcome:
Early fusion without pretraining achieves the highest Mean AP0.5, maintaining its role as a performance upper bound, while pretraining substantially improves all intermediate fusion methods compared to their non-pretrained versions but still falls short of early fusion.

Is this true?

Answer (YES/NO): NO